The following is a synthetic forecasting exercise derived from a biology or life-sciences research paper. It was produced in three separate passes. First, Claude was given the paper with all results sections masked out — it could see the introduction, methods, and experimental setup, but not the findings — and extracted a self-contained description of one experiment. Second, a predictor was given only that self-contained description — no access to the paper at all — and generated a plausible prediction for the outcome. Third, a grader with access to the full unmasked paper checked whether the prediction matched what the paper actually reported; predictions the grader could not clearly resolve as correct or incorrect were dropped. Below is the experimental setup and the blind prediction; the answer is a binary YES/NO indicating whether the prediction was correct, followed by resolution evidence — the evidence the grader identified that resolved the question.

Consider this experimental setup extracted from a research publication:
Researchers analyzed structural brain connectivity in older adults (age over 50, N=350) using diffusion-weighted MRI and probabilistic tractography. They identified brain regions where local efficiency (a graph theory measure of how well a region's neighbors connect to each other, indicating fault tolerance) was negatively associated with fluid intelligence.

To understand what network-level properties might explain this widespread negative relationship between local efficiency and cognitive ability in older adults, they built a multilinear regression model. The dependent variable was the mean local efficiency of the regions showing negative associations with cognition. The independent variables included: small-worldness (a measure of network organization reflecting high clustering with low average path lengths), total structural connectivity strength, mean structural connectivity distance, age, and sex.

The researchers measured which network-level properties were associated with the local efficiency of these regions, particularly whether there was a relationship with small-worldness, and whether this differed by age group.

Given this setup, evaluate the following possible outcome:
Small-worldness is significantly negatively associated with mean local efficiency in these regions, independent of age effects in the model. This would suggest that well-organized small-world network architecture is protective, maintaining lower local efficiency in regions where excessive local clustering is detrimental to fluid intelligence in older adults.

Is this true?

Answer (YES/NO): NO